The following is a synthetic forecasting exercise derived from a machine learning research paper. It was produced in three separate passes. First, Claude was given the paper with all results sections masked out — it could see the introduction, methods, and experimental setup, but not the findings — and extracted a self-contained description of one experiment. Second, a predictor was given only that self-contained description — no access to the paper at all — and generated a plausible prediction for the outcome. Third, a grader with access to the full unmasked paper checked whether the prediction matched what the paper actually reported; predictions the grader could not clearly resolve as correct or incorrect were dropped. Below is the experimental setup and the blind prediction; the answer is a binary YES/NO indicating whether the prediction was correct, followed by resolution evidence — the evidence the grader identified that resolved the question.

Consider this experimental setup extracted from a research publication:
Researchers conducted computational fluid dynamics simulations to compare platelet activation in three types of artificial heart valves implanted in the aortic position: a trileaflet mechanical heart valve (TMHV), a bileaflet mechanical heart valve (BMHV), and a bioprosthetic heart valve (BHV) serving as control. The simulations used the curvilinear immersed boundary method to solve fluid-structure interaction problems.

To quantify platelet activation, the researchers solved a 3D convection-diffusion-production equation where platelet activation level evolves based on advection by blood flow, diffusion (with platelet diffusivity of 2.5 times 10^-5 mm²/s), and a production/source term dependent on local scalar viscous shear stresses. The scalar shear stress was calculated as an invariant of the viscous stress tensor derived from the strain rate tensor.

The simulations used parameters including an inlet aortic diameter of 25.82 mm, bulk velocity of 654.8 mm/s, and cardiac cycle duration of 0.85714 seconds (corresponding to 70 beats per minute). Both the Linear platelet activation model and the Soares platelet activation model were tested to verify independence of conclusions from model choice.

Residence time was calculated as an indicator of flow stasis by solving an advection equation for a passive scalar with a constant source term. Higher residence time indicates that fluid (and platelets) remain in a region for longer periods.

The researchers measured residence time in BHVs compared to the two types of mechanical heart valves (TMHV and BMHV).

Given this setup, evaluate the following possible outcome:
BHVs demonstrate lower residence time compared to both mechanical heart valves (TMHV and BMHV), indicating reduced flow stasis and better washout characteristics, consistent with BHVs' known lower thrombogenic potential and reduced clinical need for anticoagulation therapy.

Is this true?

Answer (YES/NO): NO